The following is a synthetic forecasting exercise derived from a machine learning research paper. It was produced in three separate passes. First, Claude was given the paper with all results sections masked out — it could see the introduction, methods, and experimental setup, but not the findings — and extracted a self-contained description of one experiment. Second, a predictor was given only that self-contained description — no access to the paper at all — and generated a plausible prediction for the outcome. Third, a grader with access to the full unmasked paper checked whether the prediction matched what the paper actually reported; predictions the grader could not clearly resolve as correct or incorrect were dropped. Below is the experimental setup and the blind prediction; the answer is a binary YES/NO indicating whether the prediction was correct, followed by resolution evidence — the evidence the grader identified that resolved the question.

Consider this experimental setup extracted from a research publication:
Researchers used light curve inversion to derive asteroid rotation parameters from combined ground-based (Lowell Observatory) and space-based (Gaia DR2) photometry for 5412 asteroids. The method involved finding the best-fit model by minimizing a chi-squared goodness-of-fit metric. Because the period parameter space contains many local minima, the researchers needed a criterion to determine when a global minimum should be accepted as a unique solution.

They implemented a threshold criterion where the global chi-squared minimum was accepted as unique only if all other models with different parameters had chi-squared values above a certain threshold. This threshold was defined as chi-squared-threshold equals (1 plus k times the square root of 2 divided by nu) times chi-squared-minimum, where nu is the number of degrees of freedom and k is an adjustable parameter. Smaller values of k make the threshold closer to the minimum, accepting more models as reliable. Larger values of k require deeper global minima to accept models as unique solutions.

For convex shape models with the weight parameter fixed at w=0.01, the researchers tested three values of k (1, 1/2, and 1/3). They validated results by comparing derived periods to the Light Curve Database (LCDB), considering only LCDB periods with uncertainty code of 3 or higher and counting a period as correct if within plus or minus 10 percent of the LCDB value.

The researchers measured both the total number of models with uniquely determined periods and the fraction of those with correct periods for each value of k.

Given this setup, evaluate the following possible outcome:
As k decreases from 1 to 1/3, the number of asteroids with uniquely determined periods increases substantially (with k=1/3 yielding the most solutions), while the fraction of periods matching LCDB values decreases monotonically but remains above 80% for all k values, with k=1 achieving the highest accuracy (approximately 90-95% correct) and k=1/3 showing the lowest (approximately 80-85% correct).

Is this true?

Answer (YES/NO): NO